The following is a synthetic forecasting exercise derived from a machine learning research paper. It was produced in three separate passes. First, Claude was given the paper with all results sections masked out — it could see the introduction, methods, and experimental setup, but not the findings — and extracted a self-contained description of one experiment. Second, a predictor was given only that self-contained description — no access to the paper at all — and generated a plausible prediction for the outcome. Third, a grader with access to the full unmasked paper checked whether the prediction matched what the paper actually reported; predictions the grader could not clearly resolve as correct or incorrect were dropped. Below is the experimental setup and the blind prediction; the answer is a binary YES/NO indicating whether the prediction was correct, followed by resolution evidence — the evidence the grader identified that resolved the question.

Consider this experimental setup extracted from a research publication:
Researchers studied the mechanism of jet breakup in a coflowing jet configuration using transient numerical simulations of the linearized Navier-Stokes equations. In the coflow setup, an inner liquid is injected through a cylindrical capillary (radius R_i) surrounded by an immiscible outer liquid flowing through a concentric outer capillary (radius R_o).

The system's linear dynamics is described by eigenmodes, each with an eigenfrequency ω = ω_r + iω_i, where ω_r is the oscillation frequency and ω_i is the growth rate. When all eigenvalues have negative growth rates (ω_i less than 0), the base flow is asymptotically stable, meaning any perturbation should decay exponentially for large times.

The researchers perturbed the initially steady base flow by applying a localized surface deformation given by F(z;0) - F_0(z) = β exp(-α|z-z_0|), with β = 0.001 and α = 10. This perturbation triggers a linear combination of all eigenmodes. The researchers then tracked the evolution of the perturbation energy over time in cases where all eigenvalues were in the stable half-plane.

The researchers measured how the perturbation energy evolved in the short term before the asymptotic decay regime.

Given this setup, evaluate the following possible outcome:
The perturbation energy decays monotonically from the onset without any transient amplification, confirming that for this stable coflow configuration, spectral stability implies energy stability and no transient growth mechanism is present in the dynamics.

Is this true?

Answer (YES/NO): NO